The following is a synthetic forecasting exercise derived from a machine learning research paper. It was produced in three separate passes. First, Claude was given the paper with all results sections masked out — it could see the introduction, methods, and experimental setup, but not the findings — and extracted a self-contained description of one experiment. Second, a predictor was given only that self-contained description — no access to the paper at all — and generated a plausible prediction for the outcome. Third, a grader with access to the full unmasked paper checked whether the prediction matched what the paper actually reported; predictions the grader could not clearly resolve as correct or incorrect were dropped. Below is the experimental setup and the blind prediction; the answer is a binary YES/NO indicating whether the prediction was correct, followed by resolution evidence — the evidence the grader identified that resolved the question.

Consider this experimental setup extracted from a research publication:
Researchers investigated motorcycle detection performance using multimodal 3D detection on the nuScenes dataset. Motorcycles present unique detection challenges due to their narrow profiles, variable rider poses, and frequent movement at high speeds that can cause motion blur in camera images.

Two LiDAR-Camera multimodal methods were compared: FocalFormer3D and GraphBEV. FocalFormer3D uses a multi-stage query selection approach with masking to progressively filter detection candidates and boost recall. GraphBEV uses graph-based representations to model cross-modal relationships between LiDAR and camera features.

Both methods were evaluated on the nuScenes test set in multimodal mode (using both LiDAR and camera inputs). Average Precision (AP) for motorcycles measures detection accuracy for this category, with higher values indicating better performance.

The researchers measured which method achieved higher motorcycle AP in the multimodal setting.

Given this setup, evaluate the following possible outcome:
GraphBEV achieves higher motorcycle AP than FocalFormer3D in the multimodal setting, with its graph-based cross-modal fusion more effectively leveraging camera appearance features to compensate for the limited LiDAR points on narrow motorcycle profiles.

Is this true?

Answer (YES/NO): NO